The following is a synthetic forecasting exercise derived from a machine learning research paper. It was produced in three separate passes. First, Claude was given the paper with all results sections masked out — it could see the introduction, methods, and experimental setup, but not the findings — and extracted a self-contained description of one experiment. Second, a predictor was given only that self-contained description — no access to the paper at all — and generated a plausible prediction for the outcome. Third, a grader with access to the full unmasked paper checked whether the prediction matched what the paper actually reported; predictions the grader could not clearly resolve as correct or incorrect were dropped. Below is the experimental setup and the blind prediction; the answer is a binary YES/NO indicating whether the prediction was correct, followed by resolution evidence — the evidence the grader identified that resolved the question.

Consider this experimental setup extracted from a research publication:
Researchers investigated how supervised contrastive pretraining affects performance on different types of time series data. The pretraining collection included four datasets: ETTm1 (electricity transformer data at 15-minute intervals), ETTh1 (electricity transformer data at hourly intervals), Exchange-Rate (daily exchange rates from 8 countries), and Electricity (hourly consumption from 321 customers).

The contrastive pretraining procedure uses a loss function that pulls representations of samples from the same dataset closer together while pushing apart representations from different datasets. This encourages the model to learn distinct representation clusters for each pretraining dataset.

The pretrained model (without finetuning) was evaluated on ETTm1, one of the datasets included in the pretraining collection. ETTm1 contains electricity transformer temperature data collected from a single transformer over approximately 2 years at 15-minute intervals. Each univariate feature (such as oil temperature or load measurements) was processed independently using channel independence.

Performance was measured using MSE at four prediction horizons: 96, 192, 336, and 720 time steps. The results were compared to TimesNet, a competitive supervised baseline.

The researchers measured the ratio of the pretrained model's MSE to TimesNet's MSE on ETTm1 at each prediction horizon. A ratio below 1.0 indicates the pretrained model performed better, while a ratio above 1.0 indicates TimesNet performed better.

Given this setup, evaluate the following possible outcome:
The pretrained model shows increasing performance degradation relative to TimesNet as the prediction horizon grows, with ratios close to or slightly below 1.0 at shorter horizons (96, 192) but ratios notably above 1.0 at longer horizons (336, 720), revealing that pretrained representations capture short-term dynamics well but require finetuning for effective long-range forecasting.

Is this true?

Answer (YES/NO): NO